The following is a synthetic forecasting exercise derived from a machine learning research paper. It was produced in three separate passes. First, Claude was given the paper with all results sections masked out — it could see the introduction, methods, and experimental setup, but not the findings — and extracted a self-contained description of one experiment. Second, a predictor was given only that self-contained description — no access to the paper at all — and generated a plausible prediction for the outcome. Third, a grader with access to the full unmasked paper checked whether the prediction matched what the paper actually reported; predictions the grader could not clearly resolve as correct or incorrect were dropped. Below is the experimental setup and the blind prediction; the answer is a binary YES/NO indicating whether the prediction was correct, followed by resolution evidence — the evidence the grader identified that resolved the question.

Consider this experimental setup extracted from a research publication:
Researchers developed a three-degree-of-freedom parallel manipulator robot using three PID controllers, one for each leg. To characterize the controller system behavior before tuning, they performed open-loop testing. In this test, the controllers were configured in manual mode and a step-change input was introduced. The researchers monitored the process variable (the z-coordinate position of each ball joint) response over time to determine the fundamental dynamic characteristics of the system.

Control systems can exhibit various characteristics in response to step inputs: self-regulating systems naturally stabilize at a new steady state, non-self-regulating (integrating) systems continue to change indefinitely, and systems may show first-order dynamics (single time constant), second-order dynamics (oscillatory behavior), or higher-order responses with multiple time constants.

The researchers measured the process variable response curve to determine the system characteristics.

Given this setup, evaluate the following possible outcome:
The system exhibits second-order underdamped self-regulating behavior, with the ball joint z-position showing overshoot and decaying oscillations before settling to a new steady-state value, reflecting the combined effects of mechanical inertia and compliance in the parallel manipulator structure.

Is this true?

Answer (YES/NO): NO